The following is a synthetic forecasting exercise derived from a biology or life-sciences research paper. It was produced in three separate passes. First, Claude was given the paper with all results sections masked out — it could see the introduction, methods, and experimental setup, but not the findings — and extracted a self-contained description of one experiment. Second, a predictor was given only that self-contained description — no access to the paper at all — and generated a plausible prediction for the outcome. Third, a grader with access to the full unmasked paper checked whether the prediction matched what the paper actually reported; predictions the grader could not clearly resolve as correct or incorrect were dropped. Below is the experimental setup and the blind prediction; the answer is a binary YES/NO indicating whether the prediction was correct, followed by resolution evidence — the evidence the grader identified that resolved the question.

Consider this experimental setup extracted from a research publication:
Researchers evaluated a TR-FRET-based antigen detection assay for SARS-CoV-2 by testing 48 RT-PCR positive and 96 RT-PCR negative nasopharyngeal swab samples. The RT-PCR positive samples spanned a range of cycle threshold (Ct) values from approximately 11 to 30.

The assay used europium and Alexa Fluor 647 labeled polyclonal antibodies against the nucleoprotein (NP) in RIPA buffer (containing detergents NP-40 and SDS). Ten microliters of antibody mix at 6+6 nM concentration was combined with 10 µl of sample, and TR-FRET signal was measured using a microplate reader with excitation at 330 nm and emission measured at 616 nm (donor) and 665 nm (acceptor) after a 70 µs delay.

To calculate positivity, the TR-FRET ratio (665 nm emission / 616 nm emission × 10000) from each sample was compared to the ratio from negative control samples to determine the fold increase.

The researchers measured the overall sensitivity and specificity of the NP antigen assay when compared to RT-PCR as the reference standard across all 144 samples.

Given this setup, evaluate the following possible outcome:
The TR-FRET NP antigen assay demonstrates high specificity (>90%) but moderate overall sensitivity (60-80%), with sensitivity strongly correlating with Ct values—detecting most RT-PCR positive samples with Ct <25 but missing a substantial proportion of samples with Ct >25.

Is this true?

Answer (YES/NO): YES